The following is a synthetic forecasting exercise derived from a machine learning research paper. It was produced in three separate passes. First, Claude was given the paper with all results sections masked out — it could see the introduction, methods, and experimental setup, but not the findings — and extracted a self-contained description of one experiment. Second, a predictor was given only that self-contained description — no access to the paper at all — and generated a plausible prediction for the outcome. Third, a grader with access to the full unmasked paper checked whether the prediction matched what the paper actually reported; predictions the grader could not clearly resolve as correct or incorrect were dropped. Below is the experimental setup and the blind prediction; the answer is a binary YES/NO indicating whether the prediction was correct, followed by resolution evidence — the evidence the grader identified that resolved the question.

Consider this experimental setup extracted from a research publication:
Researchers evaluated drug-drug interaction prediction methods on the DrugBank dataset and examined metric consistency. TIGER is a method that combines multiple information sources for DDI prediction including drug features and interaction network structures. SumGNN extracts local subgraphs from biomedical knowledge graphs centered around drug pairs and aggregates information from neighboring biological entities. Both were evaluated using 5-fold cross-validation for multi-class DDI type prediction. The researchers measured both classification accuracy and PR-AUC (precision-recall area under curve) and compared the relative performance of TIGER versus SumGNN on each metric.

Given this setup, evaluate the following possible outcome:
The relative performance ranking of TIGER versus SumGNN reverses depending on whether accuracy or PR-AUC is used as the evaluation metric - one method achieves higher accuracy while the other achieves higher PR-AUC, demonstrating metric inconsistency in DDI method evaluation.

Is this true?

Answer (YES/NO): YES